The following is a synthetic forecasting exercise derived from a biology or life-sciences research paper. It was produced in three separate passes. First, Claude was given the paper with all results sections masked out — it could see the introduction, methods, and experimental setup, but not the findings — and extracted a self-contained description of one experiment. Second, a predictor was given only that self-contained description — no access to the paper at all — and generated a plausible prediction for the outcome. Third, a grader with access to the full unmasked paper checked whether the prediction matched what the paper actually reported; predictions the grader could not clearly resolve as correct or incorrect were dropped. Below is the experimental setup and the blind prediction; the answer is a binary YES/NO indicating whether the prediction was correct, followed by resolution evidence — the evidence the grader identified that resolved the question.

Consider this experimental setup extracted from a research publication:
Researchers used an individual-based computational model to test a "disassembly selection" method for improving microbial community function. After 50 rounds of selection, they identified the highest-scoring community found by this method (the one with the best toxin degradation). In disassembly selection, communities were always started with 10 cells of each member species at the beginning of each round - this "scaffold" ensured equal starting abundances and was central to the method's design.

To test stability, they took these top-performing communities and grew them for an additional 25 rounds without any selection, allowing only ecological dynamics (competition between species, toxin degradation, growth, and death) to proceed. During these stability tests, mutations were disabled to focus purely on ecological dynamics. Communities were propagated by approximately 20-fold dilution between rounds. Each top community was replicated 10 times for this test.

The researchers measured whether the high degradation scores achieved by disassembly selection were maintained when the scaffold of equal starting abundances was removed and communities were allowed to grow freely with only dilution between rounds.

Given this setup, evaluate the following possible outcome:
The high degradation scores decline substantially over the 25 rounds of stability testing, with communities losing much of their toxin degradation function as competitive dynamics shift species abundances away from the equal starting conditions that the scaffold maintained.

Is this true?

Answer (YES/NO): YES